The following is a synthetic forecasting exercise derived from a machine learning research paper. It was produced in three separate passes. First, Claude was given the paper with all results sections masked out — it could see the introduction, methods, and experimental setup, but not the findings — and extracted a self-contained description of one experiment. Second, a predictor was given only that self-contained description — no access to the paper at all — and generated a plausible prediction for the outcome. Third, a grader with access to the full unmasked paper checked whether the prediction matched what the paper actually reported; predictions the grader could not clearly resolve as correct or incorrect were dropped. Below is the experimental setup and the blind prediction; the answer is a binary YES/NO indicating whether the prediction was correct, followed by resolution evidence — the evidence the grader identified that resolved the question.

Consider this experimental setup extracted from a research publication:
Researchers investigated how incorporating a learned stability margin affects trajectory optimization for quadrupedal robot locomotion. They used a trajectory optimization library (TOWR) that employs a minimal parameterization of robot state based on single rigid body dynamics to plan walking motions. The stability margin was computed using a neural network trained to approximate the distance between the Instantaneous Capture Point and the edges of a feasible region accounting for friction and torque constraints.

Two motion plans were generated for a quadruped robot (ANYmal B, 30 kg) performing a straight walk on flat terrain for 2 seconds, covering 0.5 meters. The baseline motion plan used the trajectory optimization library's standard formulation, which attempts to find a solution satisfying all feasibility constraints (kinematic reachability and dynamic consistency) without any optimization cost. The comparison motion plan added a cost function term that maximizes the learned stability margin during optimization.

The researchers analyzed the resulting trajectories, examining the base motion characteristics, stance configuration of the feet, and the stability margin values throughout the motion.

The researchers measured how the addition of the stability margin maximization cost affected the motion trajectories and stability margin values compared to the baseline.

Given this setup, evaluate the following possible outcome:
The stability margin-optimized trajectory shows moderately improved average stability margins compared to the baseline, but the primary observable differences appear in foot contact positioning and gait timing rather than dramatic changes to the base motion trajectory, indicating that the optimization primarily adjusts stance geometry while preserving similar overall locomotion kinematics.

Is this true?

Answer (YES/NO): NO